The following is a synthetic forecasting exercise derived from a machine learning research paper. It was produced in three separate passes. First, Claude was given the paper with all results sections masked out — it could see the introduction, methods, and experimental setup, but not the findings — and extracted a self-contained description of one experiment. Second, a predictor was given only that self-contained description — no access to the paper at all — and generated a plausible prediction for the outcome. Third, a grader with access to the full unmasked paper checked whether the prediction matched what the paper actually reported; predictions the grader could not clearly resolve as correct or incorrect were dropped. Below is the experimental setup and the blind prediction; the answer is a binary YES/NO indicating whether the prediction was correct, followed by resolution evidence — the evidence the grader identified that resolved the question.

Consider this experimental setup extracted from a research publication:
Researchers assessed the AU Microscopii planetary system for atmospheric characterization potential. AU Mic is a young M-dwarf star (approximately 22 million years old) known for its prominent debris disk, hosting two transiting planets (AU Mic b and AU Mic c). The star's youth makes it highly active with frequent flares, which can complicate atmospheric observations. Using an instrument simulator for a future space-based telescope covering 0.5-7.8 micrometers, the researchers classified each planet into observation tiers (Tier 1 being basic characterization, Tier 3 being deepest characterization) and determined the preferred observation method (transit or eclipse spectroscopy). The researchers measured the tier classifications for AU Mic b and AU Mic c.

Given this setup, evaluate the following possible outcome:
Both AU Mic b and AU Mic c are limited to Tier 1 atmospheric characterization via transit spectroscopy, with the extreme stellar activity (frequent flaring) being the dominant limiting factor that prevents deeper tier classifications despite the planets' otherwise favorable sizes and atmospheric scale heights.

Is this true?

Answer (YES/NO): NO